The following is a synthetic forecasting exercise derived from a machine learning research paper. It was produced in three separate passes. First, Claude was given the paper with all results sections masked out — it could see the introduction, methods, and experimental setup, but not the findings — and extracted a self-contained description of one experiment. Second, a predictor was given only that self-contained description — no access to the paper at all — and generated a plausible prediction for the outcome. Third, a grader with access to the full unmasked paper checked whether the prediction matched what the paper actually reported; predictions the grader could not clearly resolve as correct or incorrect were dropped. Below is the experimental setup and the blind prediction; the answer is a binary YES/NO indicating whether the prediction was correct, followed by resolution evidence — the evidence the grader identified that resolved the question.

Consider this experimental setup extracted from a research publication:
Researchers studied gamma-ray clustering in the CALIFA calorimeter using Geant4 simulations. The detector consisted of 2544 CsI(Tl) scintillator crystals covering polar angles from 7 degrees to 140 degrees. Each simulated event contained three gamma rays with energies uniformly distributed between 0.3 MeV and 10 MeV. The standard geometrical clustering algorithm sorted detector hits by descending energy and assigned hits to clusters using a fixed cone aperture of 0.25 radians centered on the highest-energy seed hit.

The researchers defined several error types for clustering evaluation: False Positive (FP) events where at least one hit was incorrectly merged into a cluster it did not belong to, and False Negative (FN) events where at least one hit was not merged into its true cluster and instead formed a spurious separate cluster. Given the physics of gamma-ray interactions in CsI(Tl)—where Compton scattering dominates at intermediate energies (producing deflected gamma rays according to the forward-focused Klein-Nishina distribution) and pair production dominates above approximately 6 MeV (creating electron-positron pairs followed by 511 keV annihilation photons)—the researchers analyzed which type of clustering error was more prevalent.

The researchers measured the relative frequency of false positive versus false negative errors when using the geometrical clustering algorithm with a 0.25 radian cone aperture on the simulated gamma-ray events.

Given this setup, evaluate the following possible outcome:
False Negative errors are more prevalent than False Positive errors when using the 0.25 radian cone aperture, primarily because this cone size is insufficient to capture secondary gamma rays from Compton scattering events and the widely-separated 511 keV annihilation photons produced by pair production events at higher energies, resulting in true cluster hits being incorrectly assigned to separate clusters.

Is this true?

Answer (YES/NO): YES